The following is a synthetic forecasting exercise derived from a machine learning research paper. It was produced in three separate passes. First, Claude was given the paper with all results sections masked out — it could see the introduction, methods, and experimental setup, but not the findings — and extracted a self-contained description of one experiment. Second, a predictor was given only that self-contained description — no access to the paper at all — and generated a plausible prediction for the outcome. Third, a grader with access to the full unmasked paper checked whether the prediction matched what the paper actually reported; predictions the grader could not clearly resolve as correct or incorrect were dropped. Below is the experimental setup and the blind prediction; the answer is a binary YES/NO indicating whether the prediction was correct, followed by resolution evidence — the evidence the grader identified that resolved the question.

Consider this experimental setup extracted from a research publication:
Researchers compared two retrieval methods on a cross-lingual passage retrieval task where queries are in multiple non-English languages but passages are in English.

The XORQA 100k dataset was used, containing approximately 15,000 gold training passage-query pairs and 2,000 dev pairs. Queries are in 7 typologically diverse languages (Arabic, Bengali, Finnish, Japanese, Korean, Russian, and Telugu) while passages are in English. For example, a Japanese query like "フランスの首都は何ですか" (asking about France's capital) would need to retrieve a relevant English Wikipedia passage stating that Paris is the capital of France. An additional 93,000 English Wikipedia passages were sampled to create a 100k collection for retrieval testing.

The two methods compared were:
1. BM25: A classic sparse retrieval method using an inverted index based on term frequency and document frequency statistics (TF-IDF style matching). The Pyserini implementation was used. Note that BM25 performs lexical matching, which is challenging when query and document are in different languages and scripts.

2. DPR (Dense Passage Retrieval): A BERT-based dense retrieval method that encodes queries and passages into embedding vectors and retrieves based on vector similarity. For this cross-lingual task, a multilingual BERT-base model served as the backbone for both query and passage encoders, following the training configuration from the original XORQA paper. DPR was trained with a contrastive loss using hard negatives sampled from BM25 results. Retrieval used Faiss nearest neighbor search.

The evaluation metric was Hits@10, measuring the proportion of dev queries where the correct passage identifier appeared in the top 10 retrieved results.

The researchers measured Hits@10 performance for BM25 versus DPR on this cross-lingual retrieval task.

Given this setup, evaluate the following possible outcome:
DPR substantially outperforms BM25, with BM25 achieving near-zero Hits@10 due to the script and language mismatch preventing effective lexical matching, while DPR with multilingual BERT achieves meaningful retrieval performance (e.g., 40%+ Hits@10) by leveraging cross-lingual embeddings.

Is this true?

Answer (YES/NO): NO